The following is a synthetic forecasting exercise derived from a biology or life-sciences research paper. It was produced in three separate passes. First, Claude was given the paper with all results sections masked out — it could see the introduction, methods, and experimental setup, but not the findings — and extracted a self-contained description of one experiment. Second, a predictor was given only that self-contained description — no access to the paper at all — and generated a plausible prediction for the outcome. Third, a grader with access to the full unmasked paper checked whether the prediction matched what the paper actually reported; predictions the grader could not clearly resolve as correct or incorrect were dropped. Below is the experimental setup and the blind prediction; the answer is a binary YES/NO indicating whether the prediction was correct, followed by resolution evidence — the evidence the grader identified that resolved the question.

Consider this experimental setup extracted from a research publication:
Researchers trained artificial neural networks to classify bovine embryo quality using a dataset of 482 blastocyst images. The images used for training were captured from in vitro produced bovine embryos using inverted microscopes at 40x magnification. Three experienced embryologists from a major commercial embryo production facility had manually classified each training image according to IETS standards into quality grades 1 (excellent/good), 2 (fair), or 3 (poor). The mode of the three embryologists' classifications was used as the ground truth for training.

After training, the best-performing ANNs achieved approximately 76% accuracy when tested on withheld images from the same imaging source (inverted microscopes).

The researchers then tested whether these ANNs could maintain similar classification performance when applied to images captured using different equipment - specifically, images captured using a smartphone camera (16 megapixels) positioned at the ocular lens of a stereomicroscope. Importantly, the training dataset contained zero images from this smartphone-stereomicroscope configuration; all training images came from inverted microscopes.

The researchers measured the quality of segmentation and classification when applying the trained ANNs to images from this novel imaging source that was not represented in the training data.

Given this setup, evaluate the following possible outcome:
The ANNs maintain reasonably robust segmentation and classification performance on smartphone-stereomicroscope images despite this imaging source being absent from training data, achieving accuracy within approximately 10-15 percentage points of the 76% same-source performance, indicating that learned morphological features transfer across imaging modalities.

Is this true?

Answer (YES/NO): NO